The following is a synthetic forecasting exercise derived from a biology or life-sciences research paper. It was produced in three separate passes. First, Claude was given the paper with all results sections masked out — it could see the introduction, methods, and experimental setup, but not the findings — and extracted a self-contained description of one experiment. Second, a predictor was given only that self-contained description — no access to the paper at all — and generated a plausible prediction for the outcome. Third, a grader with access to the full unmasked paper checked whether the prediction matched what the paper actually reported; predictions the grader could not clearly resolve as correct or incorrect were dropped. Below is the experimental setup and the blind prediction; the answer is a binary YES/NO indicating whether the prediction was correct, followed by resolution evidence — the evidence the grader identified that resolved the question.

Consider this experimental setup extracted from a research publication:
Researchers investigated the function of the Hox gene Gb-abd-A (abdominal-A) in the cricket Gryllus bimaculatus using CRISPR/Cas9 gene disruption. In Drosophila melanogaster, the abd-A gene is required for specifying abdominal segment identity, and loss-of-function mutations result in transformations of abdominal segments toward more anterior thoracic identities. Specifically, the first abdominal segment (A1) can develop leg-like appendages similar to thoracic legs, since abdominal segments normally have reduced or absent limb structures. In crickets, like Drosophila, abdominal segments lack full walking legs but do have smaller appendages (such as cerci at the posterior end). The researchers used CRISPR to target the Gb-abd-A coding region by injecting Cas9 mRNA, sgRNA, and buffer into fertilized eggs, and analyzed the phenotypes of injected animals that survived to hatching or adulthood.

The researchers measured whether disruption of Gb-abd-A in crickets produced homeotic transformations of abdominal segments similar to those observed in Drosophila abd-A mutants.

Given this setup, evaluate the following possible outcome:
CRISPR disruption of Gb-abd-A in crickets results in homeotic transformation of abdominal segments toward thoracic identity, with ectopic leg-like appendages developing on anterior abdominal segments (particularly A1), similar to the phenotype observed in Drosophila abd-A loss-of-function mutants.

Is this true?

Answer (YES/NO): YES